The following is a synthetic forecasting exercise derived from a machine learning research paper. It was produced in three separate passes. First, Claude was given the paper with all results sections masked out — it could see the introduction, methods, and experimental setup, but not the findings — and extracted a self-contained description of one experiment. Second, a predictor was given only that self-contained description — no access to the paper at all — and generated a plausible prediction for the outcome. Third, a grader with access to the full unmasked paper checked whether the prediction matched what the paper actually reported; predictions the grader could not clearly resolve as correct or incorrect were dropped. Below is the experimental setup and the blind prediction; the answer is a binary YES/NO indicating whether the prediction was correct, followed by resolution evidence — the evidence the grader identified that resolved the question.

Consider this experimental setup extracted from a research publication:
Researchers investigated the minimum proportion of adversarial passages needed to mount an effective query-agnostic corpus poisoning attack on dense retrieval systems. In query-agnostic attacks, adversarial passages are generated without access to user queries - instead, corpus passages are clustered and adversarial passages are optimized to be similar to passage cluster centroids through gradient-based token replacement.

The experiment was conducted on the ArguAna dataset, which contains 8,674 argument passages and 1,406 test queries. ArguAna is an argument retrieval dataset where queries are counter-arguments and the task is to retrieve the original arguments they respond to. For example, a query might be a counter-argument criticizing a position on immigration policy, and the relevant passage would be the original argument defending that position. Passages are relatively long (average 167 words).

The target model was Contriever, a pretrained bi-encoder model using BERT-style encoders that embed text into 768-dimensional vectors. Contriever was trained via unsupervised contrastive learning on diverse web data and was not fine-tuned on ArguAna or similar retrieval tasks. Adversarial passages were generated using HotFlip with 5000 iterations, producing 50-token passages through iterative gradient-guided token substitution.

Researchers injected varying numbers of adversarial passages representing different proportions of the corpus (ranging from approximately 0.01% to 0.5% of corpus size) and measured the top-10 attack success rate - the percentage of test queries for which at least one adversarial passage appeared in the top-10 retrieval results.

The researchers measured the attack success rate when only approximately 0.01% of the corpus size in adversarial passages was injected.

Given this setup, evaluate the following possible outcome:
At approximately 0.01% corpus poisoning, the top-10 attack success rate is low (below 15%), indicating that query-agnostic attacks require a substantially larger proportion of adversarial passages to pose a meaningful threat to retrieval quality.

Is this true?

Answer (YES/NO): NO